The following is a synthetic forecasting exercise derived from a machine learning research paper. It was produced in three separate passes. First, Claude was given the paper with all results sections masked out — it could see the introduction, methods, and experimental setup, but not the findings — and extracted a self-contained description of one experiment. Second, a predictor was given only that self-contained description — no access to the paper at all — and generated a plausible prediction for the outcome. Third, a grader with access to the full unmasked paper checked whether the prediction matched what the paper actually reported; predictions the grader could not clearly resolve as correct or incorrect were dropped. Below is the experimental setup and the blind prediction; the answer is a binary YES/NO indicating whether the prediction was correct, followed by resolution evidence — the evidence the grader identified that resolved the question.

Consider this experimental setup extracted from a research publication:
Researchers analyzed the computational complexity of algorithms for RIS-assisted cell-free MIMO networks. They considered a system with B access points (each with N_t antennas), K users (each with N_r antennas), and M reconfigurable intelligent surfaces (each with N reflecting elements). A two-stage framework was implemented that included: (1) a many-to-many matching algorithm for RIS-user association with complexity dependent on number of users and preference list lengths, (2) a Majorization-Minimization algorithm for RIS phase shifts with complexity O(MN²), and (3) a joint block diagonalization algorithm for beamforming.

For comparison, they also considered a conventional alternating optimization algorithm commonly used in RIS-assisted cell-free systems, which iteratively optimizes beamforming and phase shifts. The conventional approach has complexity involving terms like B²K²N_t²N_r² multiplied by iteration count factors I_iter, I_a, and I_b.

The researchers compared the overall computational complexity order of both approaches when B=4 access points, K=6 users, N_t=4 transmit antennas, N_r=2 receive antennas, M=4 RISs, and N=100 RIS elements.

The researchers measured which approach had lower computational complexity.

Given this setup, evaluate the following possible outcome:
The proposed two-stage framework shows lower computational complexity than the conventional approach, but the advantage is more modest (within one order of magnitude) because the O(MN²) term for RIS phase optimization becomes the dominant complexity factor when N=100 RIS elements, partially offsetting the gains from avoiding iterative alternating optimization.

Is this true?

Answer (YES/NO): NO